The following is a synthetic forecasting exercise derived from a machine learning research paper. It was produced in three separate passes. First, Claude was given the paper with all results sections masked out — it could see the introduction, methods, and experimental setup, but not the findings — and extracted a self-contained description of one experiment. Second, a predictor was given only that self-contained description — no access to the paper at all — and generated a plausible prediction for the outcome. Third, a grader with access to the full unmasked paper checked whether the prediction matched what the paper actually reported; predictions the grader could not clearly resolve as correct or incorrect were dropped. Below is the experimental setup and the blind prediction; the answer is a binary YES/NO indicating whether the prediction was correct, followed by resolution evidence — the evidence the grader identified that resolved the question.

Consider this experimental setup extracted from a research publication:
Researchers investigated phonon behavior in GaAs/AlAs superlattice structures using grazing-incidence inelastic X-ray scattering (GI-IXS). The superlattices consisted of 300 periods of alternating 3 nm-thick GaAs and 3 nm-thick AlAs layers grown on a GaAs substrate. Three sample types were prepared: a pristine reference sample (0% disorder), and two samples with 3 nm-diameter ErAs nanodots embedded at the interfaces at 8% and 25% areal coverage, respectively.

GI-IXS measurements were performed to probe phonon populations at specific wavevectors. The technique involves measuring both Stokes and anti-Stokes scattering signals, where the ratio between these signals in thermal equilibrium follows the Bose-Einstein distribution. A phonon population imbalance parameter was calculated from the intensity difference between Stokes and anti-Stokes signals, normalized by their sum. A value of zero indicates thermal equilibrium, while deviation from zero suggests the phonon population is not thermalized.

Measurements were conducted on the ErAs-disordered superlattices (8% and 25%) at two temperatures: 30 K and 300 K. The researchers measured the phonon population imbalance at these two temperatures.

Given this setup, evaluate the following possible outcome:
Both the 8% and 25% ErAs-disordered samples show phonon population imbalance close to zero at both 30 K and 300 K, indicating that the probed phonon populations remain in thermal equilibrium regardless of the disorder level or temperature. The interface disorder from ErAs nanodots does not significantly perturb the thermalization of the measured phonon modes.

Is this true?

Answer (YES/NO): NO